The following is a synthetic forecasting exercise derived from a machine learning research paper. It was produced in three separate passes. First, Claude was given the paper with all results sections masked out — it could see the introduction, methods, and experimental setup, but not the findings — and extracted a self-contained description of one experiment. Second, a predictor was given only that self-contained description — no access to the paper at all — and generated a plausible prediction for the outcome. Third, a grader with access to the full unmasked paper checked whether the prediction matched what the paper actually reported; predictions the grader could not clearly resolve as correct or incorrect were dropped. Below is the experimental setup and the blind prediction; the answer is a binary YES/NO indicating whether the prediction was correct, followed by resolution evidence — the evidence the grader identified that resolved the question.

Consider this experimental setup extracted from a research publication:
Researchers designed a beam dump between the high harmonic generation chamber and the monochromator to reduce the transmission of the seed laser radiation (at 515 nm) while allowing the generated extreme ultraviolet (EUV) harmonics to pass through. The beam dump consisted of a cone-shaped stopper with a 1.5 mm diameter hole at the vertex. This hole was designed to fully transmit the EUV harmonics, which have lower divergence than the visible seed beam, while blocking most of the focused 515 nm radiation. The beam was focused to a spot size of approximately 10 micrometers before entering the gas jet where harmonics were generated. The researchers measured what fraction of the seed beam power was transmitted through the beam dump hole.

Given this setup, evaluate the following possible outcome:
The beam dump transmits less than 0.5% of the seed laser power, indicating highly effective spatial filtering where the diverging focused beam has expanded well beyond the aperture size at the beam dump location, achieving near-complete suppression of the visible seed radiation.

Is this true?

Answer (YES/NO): NO